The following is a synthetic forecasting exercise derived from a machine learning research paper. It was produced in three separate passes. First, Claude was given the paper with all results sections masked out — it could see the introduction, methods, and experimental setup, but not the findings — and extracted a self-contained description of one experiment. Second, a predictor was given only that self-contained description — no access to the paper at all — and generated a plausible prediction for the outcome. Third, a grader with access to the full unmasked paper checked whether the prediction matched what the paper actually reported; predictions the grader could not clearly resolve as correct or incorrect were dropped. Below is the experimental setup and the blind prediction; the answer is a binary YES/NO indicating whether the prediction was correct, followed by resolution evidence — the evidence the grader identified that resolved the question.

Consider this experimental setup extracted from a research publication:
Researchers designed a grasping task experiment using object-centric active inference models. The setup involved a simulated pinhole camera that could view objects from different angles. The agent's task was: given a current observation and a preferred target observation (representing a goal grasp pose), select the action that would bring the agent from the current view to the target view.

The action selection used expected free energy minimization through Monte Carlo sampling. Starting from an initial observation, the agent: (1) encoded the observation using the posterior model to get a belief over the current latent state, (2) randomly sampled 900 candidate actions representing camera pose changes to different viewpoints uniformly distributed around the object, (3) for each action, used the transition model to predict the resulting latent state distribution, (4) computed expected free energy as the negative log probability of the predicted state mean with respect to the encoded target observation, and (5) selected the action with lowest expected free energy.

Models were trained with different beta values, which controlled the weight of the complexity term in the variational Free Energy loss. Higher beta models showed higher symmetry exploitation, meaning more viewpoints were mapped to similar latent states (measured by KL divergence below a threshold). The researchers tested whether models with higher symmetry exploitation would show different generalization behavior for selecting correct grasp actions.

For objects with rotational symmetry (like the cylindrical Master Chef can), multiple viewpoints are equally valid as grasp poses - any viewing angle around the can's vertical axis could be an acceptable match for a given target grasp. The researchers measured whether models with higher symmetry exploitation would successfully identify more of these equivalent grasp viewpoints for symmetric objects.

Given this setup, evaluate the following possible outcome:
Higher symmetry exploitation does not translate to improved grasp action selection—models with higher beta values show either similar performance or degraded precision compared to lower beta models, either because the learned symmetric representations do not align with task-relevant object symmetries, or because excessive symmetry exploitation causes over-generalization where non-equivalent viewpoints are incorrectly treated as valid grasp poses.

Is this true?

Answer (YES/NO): NO